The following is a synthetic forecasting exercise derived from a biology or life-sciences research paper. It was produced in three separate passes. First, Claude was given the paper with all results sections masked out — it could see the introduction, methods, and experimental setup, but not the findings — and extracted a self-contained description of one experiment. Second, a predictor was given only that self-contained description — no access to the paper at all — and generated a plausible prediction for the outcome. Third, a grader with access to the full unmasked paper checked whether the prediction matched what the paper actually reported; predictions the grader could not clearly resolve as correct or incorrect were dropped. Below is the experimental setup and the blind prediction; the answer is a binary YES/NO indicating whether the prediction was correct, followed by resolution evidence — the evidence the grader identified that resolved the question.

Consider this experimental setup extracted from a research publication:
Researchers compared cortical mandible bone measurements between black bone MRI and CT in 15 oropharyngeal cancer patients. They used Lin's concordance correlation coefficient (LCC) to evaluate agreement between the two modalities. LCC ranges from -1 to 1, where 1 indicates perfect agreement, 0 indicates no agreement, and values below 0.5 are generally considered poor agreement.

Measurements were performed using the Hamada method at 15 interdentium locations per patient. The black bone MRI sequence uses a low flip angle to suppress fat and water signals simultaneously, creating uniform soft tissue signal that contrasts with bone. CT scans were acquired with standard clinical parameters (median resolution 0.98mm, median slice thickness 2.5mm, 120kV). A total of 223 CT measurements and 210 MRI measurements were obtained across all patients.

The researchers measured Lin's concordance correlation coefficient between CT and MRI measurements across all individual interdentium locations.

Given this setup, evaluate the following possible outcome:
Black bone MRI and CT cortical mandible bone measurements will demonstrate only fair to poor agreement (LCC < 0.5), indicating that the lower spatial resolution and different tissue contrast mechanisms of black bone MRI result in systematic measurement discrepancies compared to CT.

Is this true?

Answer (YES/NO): NO